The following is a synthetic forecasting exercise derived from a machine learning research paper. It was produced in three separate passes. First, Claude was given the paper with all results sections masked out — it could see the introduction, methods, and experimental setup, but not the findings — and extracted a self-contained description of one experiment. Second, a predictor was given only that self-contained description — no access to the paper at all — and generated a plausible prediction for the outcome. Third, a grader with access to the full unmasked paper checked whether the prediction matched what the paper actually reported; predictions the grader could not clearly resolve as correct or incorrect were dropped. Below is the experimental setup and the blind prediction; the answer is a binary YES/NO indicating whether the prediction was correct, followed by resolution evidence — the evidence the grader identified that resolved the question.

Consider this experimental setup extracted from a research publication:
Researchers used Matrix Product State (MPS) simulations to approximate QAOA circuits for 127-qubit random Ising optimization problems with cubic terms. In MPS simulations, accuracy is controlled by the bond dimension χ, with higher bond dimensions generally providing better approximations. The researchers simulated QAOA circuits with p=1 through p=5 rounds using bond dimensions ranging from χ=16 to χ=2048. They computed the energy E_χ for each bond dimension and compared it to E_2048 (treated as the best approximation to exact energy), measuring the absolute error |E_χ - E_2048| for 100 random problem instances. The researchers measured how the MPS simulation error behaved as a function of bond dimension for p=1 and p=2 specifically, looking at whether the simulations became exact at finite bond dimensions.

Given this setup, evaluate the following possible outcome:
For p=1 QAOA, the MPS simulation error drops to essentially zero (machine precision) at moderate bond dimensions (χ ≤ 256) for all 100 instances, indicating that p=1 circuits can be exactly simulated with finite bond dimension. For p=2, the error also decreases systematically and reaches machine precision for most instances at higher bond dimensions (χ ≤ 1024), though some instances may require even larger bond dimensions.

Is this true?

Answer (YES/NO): NO